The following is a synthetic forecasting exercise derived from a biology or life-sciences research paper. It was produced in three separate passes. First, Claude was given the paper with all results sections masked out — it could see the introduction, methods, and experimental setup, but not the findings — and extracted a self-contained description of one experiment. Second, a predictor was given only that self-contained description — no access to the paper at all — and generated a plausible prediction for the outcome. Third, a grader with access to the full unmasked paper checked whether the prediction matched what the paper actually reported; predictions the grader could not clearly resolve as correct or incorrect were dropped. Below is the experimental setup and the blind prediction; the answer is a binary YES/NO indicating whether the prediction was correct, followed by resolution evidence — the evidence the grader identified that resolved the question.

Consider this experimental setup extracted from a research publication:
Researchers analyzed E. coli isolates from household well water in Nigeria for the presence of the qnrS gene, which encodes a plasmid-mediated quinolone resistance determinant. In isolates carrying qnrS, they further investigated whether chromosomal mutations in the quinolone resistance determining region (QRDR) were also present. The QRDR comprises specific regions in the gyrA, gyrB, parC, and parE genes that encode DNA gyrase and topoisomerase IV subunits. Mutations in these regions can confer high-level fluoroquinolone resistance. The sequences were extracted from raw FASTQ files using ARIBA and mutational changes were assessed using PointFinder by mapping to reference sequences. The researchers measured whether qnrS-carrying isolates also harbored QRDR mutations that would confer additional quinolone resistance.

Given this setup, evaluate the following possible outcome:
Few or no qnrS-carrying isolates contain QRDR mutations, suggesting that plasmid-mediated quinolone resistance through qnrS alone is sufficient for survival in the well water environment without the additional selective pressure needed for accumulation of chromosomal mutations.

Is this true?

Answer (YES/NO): YES